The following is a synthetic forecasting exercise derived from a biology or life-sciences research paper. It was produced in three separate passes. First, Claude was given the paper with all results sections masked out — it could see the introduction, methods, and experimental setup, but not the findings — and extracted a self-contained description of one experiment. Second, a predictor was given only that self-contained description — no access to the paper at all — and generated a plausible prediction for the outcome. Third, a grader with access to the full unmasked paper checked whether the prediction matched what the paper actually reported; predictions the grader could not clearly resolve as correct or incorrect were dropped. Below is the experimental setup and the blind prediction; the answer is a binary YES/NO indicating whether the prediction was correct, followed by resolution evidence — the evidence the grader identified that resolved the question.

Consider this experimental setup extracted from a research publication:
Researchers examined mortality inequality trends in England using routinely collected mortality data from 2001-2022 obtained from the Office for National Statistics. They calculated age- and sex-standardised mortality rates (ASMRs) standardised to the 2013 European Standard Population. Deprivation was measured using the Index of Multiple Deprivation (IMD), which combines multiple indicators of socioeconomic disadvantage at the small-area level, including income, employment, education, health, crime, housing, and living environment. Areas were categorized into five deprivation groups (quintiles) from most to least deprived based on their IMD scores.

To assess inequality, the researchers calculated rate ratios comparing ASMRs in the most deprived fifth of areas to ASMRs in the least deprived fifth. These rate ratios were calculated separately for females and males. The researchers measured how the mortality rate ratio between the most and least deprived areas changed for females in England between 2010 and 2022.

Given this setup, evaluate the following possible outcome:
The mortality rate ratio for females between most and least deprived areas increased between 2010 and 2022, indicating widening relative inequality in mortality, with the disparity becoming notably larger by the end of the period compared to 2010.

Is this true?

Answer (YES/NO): YES